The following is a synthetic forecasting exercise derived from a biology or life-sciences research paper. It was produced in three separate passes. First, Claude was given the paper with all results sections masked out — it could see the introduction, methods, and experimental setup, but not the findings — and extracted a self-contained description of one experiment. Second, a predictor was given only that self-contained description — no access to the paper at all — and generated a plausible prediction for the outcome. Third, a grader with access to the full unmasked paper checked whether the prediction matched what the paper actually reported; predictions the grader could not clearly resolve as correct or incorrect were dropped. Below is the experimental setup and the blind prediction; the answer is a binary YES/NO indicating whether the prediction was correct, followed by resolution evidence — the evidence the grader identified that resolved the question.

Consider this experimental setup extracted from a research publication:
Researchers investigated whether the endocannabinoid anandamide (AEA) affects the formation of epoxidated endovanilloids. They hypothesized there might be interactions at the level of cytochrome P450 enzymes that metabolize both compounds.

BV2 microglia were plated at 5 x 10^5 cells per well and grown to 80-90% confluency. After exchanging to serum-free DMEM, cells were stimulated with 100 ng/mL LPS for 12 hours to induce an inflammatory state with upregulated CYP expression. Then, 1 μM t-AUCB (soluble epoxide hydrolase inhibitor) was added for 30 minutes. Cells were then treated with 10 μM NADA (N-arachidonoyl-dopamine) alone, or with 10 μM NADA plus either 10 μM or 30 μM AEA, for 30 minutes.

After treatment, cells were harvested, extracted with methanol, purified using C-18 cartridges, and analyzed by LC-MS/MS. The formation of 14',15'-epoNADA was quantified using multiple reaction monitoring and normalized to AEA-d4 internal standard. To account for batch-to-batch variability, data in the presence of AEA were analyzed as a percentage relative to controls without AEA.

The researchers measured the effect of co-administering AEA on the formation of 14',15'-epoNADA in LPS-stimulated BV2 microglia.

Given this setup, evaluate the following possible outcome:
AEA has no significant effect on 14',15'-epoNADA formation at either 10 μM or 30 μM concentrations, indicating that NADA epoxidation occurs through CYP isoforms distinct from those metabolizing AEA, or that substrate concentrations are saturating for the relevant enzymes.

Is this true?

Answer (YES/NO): NO